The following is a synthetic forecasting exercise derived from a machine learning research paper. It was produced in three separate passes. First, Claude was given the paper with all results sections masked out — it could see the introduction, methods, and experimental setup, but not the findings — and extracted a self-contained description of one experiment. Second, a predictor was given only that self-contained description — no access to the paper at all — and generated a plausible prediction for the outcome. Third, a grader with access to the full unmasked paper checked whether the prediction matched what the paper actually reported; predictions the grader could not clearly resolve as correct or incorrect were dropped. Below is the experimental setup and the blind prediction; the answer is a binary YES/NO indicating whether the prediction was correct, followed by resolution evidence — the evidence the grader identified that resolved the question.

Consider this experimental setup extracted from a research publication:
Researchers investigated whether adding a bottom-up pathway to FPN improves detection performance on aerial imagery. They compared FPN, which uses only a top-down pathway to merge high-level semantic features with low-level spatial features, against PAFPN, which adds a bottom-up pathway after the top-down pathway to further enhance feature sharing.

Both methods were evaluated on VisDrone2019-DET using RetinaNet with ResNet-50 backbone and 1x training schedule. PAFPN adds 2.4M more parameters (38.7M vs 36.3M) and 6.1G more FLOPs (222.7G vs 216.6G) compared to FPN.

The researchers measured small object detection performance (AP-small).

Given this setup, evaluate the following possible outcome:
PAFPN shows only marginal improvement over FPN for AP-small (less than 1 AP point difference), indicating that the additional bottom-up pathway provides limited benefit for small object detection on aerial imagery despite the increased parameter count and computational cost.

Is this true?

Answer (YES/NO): NO